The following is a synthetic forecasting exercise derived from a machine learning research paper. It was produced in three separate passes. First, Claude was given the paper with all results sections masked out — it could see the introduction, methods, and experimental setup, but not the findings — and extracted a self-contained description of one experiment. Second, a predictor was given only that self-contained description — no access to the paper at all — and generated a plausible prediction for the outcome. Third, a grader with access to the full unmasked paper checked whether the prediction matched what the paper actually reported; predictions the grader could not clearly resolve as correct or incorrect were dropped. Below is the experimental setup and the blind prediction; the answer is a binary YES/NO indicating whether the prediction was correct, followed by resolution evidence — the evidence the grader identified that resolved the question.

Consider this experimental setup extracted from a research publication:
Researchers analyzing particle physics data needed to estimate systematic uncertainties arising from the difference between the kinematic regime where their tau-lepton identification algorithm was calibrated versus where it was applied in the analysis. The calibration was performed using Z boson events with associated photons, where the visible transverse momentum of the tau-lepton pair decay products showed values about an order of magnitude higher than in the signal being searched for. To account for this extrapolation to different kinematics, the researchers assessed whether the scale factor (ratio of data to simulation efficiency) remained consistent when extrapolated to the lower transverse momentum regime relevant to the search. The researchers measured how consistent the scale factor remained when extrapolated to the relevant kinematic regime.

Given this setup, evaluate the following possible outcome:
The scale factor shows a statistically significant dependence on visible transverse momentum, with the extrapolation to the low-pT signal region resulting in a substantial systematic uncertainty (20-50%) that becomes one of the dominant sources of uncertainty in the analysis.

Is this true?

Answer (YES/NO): NO